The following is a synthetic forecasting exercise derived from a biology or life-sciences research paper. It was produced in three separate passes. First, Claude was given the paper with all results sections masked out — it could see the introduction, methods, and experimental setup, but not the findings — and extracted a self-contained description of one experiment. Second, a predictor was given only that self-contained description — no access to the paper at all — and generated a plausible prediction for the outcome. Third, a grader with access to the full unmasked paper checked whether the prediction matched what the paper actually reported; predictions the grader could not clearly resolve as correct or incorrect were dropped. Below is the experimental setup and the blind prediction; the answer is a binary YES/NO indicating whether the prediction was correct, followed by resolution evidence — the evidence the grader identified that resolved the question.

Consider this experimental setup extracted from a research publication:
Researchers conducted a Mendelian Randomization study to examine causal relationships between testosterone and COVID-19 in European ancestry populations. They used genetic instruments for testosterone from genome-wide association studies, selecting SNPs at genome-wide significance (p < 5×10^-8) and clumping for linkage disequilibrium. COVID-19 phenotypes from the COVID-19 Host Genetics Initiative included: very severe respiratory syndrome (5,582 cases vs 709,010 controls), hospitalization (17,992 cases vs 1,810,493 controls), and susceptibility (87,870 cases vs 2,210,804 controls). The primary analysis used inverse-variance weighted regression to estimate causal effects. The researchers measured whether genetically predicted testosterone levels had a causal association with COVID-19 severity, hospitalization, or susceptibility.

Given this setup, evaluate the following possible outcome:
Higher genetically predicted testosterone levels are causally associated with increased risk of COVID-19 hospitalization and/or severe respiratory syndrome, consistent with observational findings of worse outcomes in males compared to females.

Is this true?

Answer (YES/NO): NO